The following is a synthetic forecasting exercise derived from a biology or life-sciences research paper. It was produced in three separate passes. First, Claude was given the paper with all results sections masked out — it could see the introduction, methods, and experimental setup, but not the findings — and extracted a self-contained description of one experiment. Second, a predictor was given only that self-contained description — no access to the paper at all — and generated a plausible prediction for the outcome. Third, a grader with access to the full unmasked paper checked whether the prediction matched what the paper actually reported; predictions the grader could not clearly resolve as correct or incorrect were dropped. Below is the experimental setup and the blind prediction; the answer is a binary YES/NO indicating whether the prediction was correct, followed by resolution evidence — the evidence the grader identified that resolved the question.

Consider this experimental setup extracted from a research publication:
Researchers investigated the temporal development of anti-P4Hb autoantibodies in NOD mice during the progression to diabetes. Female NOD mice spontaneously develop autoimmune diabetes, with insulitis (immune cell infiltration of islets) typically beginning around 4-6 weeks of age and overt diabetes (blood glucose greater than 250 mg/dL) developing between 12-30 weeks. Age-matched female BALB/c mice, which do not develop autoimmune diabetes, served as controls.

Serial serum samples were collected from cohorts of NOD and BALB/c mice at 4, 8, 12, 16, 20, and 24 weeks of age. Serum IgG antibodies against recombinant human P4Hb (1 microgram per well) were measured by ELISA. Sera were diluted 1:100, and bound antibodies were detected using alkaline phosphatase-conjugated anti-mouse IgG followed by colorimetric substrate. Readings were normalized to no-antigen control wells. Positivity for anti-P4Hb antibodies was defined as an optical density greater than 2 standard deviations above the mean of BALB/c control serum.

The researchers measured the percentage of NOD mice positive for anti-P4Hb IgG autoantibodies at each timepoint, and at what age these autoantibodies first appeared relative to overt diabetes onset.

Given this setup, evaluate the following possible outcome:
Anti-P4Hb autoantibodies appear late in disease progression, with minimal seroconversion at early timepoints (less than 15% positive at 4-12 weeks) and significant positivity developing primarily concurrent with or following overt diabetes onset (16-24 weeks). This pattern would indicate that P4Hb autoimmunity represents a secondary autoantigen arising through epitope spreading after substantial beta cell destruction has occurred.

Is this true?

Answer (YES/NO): NO